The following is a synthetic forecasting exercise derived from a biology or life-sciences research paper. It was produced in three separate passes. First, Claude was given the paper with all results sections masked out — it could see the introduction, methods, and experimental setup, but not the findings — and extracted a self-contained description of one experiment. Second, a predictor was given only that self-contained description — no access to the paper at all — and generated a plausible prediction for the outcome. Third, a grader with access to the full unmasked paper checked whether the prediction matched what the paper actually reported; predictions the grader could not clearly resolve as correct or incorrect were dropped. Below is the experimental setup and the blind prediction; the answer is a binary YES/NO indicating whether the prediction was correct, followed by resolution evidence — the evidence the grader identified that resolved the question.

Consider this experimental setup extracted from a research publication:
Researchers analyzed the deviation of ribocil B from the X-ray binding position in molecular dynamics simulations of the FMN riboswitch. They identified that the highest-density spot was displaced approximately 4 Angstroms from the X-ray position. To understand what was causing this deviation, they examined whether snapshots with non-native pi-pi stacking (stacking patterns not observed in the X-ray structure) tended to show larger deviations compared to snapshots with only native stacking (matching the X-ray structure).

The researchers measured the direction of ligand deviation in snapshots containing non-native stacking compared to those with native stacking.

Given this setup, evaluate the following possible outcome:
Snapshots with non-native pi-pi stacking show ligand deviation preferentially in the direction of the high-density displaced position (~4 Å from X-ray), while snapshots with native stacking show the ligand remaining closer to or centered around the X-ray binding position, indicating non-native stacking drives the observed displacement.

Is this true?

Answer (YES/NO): YES